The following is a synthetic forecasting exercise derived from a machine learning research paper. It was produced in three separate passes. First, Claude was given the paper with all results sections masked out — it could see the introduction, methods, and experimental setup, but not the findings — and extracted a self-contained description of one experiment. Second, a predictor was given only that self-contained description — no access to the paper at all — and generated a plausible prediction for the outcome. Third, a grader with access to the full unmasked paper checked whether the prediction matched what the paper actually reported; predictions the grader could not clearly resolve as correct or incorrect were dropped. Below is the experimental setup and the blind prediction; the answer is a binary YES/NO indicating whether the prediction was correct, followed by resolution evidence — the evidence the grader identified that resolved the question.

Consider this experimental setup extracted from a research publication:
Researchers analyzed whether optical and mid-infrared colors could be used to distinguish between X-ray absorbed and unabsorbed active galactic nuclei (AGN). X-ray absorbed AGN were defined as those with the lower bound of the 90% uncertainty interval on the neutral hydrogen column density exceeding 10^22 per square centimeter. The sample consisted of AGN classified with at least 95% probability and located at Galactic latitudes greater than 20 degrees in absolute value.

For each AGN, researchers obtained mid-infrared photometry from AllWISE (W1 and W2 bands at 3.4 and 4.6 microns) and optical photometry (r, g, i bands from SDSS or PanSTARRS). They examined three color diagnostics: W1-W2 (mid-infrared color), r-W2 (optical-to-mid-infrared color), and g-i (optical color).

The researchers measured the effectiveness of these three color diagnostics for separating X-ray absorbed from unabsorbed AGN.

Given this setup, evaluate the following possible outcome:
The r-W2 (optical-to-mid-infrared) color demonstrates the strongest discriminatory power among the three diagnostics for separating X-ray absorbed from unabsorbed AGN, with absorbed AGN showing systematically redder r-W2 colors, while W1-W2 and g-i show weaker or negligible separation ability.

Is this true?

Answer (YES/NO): NO